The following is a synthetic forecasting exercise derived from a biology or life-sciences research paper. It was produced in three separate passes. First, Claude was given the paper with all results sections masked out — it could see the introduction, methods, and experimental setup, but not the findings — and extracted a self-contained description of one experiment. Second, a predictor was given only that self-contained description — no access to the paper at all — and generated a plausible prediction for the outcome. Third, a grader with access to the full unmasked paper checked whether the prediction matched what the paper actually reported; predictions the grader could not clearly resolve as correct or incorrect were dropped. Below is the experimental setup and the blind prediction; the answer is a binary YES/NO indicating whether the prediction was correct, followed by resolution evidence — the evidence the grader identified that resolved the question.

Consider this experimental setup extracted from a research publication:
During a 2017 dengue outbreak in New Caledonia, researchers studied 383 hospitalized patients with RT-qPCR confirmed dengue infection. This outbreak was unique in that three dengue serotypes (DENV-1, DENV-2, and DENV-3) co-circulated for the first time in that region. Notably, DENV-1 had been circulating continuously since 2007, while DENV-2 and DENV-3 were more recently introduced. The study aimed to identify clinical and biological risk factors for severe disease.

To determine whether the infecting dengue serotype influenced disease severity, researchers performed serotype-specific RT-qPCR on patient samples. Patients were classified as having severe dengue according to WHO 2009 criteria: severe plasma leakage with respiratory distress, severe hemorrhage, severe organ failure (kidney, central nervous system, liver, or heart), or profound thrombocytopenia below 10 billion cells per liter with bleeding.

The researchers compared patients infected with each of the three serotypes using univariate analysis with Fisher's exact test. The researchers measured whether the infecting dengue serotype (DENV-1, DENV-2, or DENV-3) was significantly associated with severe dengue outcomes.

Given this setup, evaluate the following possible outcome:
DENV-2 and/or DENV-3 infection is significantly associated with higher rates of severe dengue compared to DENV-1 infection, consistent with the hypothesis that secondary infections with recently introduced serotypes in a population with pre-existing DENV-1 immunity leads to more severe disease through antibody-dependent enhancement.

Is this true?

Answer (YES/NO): NO